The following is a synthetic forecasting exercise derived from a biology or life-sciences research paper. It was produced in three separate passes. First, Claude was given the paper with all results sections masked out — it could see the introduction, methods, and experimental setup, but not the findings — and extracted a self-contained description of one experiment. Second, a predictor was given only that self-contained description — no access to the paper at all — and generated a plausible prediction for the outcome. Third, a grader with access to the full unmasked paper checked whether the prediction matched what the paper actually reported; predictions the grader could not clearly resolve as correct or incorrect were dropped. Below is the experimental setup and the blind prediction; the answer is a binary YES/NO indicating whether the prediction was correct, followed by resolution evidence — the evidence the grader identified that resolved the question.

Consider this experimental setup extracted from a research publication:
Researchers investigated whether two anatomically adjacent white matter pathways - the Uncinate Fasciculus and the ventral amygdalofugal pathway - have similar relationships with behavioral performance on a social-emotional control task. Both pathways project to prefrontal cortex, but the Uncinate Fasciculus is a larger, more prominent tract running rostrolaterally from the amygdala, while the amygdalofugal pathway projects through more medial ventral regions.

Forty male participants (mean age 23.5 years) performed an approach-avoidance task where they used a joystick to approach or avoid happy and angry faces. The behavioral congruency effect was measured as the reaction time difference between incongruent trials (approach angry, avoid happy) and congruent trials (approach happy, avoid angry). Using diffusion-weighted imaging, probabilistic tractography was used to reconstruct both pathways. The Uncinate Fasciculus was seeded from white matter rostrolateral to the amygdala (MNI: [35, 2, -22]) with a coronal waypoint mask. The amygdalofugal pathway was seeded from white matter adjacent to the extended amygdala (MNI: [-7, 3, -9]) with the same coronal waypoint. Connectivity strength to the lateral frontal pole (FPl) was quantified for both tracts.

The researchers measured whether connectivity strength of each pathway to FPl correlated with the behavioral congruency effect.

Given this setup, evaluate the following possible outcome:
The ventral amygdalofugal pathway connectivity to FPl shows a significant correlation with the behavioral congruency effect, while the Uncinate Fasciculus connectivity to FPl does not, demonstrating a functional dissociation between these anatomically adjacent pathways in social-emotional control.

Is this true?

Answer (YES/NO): YES